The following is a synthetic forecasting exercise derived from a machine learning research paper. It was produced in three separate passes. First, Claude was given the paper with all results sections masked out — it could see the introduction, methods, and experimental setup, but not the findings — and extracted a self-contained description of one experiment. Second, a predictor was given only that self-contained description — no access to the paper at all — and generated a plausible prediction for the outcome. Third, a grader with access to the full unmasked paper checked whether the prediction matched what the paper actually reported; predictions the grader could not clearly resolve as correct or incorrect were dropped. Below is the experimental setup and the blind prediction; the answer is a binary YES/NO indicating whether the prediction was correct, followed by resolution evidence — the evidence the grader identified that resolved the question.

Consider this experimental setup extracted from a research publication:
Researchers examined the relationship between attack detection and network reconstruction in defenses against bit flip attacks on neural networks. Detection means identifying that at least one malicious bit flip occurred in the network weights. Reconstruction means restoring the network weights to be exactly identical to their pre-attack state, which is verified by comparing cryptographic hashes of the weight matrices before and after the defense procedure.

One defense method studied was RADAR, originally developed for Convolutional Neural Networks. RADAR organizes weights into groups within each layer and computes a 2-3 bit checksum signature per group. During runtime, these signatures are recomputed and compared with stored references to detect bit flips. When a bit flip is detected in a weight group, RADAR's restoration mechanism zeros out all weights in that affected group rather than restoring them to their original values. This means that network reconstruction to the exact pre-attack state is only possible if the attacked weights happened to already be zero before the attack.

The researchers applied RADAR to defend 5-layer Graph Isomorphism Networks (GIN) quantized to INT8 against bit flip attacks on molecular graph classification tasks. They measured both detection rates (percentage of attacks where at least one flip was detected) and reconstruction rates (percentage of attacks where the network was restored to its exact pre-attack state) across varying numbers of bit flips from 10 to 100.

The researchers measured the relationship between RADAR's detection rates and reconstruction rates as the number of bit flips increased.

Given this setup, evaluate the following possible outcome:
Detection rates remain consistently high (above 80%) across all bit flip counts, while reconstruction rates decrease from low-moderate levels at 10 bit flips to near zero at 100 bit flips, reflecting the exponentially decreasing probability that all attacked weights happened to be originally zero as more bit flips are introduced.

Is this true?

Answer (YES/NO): NO